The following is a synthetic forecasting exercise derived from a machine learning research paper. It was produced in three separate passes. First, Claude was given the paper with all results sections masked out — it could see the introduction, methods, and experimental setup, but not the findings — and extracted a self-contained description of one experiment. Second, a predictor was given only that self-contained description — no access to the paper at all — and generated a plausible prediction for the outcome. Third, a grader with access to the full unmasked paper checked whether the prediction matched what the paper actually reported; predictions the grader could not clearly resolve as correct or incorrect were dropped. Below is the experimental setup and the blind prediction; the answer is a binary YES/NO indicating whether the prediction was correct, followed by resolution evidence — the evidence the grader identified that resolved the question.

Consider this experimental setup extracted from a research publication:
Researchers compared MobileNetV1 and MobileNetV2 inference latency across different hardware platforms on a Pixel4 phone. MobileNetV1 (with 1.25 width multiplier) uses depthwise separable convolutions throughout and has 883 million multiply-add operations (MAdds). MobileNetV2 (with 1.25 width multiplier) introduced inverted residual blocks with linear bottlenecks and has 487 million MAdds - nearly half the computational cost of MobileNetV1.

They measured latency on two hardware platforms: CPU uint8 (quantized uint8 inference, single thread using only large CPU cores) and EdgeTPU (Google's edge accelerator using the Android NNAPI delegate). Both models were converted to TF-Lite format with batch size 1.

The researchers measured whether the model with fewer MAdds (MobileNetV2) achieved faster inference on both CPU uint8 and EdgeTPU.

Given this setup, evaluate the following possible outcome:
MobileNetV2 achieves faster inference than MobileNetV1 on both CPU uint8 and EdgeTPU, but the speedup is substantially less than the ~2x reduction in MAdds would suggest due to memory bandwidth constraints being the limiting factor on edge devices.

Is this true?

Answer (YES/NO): NO